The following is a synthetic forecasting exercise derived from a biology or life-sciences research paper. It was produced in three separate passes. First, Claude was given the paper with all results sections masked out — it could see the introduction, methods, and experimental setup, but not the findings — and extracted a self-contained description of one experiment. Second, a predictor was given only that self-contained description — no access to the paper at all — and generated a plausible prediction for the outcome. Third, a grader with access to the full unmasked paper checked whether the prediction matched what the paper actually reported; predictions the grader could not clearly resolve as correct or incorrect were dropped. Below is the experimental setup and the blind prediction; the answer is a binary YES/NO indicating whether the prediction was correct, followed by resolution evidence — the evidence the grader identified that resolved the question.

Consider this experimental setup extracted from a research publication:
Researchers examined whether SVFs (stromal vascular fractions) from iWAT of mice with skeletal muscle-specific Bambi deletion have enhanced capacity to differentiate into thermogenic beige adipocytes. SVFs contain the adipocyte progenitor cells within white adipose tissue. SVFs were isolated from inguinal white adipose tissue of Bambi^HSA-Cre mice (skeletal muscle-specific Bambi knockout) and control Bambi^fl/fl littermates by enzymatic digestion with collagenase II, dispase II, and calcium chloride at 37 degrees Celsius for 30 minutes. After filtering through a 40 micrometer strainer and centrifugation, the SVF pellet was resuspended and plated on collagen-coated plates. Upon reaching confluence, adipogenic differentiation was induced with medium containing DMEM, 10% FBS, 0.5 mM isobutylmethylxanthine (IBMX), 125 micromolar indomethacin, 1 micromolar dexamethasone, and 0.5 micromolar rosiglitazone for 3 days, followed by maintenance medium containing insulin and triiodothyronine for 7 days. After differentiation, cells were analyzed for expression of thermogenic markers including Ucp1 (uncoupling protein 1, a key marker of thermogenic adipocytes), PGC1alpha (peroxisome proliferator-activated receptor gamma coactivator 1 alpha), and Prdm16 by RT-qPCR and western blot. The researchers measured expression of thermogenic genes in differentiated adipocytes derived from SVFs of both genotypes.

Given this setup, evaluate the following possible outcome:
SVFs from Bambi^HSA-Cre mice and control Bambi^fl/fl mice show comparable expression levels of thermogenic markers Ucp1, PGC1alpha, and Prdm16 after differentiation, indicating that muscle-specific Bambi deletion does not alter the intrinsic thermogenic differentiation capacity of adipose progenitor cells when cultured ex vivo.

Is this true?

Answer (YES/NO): NO